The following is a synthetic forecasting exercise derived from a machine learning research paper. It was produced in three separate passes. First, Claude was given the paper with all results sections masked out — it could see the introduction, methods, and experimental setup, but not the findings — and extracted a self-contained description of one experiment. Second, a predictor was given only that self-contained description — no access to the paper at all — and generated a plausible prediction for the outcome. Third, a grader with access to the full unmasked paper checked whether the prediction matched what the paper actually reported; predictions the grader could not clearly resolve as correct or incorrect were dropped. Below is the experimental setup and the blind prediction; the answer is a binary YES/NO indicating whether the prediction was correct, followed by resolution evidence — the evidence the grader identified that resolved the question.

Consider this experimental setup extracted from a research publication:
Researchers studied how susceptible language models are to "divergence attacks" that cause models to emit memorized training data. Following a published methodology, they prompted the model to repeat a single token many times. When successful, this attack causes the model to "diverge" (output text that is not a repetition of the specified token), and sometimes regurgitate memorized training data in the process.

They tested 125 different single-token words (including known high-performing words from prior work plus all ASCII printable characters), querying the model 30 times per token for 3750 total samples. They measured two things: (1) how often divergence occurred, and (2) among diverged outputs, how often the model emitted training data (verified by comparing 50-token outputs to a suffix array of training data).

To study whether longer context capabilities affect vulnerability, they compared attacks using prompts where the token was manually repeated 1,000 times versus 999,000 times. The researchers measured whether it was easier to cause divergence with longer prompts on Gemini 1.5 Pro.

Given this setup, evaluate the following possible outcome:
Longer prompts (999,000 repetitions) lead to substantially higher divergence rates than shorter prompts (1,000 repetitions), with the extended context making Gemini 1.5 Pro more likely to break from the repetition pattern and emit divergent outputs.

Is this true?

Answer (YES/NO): YES